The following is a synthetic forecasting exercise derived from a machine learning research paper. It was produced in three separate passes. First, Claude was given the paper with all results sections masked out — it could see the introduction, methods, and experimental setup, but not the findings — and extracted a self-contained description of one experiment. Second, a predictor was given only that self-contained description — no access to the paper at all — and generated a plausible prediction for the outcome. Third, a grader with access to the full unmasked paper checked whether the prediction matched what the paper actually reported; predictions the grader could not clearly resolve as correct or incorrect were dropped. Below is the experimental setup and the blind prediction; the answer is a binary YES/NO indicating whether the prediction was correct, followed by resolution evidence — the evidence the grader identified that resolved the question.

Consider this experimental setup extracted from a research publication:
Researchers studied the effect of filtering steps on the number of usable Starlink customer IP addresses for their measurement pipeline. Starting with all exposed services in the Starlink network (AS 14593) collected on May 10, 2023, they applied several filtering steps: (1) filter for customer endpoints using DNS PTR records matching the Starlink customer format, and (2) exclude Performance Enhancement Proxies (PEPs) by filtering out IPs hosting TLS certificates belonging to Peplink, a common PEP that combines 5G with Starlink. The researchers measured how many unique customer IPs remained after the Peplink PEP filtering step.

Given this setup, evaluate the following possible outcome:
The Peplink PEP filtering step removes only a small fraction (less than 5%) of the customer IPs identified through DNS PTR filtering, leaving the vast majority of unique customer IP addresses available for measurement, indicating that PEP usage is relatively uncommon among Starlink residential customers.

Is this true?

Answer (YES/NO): NO